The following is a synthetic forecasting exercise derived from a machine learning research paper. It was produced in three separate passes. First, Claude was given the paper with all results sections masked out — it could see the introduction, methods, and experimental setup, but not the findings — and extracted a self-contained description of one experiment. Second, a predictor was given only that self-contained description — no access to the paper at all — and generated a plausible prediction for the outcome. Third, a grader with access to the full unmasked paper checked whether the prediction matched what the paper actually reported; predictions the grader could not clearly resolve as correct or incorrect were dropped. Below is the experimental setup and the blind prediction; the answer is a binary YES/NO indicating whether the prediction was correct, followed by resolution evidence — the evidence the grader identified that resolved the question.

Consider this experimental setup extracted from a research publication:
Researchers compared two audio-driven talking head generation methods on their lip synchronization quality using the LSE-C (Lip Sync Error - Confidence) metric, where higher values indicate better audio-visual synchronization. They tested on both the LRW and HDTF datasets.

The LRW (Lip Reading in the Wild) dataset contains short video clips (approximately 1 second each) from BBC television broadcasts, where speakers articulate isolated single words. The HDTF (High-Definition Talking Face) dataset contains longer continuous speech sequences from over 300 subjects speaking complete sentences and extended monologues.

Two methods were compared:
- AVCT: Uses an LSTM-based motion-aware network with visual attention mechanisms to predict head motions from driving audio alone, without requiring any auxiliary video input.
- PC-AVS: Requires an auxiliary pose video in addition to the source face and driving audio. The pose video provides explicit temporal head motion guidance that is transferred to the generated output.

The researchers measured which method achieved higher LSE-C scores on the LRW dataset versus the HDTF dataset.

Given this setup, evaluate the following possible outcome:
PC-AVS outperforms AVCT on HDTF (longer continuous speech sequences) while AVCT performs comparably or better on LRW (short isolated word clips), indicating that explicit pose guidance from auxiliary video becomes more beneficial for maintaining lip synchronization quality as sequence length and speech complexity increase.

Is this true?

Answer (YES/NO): YES